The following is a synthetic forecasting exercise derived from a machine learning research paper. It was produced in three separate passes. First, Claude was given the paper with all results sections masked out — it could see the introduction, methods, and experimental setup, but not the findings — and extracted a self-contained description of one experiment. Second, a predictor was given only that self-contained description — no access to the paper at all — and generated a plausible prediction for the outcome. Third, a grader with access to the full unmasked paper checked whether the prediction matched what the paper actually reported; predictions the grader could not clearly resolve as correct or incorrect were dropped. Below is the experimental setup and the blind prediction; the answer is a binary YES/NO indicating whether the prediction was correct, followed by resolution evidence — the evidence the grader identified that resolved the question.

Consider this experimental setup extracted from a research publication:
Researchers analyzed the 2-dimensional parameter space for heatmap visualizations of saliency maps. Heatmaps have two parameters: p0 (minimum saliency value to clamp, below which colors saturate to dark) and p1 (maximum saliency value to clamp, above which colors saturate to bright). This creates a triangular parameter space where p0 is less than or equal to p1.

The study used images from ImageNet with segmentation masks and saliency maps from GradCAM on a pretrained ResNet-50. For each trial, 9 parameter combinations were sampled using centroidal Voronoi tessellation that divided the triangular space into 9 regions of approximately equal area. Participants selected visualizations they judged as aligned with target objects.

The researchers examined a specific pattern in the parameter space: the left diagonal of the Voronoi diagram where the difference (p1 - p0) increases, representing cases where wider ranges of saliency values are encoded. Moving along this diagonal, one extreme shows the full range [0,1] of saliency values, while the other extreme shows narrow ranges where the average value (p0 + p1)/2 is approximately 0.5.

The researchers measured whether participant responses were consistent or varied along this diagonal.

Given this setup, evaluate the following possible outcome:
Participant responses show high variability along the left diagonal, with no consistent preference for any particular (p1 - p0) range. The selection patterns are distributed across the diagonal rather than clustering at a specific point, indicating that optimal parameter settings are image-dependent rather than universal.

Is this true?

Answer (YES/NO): NO